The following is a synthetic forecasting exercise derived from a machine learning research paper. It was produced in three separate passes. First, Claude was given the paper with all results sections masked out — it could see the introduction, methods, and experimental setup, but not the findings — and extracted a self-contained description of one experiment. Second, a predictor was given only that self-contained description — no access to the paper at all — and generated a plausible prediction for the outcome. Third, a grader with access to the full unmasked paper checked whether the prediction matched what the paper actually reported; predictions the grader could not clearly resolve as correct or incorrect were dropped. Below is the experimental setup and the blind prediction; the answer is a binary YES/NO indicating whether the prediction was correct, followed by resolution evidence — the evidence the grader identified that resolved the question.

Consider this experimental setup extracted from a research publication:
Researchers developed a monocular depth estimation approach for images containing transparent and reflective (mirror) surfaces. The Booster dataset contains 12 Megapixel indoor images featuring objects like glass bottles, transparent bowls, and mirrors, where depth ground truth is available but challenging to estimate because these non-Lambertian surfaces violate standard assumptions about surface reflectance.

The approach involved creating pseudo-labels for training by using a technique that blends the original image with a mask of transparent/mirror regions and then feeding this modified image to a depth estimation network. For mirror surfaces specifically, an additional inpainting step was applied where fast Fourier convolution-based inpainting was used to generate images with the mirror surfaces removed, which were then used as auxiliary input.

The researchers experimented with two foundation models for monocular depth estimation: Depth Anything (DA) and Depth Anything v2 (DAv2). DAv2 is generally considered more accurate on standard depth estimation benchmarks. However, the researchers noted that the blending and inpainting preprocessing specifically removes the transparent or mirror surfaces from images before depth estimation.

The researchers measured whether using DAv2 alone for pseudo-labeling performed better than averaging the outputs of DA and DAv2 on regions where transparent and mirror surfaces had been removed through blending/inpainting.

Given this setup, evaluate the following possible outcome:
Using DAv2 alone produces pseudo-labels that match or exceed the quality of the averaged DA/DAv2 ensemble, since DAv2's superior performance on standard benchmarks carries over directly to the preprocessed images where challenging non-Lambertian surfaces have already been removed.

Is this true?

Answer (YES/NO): NO